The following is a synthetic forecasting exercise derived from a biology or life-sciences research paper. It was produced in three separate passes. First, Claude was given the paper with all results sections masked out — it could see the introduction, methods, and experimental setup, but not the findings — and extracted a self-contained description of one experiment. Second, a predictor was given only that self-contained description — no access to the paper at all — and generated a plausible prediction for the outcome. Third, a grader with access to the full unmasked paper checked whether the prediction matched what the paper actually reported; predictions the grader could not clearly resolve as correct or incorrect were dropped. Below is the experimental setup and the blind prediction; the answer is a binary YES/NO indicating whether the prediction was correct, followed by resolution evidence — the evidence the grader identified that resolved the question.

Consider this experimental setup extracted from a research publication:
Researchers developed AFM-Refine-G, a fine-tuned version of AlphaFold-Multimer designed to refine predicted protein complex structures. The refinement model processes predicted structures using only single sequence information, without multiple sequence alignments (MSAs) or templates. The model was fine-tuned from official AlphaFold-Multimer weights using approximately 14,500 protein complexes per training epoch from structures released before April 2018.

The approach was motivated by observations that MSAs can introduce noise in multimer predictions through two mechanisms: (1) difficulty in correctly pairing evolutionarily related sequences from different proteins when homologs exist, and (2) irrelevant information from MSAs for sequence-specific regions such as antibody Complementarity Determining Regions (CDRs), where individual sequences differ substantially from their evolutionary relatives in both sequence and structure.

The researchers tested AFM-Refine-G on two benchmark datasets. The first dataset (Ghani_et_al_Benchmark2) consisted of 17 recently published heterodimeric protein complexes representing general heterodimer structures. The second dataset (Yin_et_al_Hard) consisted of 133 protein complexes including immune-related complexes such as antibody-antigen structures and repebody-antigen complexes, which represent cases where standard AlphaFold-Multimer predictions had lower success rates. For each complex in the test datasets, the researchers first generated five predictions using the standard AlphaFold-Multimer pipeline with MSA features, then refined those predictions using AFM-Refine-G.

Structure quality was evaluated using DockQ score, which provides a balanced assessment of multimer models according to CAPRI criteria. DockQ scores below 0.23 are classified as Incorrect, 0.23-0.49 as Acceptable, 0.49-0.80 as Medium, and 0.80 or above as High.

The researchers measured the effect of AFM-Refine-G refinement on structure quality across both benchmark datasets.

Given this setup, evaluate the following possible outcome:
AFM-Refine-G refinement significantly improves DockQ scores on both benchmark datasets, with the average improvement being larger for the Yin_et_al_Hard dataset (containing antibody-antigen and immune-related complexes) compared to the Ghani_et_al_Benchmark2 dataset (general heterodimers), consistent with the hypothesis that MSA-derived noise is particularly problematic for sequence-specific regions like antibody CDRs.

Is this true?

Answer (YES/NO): NO